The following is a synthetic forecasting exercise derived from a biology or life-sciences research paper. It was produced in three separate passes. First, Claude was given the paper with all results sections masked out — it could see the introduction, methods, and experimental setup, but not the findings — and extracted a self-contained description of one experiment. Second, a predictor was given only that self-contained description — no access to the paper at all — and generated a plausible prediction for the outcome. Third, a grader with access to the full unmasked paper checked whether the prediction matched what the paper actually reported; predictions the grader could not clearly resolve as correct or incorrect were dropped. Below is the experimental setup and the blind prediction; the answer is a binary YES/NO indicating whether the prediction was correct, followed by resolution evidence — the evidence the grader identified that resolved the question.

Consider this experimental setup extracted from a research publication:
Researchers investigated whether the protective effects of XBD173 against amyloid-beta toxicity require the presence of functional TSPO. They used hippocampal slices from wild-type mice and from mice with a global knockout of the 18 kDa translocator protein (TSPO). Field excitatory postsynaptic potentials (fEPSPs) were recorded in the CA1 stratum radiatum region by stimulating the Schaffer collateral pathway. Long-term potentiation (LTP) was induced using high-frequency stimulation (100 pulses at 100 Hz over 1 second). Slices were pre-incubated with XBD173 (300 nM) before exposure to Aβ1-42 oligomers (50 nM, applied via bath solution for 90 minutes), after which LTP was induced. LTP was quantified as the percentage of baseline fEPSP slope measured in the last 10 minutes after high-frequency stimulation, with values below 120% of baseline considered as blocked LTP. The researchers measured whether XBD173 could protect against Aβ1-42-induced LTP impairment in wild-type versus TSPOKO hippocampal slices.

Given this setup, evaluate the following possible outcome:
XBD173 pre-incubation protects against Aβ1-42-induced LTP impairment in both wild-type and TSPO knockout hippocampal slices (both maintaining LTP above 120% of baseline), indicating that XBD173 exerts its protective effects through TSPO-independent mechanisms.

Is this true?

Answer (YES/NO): NO